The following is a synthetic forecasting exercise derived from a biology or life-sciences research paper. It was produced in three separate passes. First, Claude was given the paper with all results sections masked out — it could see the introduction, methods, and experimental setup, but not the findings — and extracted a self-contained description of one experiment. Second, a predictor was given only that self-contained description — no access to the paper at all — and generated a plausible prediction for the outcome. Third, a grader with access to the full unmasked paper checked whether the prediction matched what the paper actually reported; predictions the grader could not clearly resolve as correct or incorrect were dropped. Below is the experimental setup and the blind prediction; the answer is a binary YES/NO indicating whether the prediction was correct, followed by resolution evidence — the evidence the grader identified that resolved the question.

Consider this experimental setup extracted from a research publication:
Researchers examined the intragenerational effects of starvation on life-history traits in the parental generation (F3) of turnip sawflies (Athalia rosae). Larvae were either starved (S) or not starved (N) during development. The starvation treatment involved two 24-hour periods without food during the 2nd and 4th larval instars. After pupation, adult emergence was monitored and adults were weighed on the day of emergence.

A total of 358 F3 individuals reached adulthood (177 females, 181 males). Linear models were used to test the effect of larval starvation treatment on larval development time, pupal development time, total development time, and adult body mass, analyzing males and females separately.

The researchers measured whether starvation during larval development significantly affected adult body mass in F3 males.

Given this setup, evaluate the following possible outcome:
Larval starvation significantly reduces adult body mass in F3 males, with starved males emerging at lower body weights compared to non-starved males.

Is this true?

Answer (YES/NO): NO